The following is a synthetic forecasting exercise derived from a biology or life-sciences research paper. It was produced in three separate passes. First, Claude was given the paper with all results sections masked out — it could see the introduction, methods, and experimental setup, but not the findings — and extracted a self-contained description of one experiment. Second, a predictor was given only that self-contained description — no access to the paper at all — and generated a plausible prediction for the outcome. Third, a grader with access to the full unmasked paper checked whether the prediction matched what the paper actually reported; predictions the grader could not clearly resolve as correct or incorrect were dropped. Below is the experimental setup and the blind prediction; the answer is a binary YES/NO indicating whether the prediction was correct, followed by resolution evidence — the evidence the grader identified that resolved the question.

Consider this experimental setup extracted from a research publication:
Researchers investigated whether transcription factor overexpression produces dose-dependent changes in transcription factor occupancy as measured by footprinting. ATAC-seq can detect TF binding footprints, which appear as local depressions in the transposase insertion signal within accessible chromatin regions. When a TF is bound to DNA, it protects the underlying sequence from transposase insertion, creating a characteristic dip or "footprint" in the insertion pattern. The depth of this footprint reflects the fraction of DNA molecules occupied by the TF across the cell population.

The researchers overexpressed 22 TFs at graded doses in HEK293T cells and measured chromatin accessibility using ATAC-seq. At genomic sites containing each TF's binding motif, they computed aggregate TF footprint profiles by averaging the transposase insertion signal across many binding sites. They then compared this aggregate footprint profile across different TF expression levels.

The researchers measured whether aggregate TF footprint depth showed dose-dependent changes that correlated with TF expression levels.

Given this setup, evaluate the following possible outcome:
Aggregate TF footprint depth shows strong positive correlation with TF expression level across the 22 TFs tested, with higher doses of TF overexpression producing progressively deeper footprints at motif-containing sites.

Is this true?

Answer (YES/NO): NO